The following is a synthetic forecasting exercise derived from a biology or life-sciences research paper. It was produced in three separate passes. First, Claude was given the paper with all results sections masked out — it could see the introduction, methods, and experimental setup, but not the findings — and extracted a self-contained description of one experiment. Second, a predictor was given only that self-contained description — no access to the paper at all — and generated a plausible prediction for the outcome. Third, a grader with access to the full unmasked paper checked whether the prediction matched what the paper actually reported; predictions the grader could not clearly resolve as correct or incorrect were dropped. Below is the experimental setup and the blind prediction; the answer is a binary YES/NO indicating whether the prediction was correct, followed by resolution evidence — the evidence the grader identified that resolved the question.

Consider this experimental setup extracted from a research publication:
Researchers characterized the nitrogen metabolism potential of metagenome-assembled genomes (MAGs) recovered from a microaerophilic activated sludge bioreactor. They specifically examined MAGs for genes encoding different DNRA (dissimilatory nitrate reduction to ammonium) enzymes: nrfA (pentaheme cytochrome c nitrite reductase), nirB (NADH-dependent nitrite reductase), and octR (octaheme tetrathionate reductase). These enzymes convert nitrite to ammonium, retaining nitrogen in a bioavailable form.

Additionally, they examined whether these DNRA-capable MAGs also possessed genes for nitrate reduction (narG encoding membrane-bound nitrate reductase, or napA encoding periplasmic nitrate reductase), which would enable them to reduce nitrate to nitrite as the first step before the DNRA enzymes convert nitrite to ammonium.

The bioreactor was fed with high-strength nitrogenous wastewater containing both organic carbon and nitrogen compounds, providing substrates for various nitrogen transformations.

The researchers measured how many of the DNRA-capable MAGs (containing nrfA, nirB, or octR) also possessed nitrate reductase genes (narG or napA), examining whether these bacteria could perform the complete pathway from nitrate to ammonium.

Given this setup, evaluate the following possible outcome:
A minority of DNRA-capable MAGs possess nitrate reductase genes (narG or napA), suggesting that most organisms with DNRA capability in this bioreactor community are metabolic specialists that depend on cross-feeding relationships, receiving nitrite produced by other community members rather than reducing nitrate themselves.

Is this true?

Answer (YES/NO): YES